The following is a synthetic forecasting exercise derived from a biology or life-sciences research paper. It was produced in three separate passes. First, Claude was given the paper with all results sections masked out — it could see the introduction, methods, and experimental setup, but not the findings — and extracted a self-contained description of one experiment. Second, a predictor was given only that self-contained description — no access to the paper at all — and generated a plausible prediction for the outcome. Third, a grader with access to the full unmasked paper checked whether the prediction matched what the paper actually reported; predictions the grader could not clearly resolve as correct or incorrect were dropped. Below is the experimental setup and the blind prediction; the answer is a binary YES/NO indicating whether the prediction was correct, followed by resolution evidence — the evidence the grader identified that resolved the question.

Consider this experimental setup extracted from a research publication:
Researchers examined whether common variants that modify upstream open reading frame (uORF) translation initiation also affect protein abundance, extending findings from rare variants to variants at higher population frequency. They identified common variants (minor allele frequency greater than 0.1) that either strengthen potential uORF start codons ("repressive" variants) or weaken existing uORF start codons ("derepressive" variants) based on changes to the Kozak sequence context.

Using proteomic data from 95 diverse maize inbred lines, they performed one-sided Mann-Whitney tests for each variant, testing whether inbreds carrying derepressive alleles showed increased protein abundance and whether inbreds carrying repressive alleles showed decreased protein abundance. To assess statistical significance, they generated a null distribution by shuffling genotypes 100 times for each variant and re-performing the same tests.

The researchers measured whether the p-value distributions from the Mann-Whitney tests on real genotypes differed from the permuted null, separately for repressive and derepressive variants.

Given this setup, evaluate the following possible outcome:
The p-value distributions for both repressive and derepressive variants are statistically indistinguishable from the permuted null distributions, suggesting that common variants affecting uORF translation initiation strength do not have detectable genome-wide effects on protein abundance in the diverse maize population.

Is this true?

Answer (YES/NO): NO